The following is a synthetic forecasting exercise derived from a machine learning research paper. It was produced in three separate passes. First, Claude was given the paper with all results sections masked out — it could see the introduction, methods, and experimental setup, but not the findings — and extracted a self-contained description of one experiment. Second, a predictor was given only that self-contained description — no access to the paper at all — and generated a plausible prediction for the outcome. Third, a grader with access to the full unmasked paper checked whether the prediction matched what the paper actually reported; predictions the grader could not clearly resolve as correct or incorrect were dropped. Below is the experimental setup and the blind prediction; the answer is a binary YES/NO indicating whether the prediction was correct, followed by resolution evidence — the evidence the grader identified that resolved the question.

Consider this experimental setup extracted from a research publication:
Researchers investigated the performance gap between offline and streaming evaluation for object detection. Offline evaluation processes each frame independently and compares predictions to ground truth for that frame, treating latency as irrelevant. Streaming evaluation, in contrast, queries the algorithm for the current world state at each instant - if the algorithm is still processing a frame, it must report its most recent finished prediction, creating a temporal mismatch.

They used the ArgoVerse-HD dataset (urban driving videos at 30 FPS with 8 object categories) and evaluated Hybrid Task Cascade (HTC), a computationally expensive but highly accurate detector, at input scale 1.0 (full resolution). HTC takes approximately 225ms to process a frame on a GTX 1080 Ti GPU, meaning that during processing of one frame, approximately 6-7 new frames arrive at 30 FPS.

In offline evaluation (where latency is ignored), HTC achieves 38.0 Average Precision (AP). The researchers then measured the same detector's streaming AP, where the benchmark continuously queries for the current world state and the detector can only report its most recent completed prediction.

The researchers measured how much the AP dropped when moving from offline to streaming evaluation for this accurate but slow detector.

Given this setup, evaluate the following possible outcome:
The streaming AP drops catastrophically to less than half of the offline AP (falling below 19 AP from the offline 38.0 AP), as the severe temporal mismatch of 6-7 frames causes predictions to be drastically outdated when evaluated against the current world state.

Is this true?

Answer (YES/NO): YES